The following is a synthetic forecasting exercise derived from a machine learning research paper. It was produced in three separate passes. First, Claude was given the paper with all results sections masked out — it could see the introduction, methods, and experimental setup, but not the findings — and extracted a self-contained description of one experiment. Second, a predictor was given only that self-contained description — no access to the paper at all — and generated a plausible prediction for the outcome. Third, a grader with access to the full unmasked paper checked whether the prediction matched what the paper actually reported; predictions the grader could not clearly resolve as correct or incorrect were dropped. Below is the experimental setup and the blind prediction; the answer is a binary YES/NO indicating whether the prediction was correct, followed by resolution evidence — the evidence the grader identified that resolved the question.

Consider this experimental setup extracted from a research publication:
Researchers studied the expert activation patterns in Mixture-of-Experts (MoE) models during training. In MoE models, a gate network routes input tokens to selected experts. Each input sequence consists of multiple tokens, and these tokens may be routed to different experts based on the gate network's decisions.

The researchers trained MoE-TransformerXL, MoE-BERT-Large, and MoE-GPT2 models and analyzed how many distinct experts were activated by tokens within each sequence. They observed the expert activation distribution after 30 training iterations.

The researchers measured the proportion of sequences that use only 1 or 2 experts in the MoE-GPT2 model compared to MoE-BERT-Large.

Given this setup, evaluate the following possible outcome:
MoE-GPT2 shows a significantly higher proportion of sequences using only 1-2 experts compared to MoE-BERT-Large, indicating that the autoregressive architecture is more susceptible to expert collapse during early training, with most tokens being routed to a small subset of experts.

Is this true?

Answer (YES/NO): NO